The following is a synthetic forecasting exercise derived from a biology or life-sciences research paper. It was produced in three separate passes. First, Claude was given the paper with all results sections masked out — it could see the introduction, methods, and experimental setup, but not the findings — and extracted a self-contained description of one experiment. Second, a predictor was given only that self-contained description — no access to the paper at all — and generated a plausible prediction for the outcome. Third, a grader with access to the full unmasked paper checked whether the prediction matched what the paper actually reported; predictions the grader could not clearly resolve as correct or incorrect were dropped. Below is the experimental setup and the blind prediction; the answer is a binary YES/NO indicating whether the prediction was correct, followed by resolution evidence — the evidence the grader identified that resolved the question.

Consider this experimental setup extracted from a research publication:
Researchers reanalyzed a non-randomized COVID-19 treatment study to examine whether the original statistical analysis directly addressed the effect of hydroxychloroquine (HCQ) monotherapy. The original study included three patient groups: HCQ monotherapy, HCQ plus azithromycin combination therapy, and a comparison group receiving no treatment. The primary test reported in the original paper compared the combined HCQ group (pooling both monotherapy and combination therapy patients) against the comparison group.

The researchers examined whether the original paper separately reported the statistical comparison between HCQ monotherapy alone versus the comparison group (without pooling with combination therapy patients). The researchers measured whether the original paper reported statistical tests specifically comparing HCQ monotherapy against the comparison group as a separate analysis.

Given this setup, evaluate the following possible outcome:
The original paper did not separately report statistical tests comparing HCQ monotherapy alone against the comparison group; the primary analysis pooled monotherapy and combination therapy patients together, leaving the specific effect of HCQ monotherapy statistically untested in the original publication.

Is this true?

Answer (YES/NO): YES